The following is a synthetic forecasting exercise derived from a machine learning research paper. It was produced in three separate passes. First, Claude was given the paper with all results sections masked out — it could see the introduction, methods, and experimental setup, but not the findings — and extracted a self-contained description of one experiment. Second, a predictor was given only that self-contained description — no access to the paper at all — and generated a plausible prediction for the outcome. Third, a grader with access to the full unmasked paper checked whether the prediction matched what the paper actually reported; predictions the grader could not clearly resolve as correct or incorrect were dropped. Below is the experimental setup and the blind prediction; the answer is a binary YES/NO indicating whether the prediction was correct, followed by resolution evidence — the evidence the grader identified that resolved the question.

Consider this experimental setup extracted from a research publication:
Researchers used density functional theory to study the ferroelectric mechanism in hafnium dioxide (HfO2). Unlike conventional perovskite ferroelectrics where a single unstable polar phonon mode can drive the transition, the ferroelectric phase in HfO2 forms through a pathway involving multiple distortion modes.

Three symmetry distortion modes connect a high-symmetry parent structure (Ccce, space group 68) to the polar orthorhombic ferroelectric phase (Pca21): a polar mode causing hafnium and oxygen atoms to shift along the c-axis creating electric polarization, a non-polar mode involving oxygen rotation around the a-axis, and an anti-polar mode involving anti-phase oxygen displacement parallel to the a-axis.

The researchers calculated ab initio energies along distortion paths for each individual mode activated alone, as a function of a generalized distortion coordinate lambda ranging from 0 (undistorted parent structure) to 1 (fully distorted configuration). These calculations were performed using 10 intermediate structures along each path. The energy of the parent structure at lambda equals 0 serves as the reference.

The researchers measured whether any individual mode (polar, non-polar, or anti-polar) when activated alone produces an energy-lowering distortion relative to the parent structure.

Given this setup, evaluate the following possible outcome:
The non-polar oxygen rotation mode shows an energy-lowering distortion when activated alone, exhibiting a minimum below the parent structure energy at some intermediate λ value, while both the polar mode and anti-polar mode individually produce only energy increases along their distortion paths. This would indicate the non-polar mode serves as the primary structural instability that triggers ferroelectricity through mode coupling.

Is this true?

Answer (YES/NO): NO